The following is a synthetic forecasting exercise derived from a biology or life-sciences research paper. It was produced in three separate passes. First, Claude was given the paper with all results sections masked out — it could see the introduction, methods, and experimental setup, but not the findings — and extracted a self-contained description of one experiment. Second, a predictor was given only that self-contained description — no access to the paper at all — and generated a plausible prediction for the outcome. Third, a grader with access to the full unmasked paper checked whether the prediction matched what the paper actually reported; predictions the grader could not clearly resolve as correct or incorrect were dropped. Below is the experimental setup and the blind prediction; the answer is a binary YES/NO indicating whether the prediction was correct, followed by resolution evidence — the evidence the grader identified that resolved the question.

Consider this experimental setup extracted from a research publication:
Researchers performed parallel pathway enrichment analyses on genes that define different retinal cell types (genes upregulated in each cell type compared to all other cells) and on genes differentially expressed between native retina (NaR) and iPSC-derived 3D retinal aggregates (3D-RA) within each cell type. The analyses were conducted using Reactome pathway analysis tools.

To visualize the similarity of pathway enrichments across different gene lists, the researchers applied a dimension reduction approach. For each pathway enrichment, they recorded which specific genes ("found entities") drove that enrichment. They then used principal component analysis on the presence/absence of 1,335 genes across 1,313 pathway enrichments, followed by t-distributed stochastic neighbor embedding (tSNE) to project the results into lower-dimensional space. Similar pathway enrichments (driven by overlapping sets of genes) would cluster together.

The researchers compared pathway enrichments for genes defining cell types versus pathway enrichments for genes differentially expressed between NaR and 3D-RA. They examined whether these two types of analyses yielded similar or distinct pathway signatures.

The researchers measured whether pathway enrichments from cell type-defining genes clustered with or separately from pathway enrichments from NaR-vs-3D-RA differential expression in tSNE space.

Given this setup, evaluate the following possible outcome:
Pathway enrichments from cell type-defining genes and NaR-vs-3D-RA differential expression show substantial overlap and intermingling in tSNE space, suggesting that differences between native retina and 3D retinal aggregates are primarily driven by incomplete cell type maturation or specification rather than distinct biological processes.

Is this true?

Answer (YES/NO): YES